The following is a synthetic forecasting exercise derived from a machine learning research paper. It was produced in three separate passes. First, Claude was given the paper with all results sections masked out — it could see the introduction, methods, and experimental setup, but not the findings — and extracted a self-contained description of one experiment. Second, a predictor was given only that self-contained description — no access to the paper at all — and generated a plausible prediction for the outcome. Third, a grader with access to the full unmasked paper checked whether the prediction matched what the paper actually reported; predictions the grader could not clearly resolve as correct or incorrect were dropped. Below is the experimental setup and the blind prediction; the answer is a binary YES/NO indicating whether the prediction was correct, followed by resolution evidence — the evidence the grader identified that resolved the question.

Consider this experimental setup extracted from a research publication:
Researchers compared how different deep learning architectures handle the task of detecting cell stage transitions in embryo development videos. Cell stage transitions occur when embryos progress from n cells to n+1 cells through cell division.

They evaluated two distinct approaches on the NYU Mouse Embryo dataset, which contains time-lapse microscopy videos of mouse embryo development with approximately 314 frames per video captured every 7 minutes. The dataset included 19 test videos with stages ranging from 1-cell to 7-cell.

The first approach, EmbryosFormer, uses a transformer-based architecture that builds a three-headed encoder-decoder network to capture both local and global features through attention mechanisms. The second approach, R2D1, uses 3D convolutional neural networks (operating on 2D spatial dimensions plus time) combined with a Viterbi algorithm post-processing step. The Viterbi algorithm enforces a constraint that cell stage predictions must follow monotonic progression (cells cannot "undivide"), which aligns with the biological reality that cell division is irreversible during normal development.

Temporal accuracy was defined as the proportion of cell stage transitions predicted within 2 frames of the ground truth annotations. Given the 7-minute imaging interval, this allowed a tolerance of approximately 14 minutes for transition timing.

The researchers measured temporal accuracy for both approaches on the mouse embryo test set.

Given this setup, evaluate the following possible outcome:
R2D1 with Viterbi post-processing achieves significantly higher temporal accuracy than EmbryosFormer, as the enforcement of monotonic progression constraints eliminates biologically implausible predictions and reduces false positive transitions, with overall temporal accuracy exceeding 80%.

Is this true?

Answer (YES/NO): NO